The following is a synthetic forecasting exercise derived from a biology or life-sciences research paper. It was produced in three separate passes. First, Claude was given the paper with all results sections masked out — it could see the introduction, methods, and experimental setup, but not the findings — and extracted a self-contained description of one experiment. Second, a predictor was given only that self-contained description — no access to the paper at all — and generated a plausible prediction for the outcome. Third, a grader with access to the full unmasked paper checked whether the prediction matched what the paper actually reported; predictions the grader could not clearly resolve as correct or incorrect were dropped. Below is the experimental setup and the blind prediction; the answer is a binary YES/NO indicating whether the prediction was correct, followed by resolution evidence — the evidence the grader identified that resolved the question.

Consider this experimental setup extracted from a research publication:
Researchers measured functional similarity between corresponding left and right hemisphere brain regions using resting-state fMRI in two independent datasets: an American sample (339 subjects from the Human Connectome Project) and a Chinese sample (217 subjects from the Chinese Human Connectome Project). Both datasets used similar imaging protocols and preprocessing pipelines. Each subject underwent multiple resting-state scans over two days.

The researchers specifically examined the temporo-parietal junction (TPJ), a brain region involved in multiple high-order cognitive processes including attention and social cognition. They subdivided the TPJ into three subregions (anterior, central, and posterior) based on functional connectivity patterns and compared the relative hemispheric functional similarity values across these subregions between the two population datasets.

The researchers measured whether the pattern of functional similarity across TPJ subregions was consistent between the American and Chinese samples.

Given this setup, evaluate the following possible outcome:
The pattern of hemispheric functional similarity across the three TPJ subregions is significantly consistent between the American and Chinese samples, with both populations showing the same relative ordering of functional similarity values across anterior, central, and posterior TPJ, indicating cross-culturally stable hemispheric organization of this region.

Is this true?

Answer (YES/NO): NO